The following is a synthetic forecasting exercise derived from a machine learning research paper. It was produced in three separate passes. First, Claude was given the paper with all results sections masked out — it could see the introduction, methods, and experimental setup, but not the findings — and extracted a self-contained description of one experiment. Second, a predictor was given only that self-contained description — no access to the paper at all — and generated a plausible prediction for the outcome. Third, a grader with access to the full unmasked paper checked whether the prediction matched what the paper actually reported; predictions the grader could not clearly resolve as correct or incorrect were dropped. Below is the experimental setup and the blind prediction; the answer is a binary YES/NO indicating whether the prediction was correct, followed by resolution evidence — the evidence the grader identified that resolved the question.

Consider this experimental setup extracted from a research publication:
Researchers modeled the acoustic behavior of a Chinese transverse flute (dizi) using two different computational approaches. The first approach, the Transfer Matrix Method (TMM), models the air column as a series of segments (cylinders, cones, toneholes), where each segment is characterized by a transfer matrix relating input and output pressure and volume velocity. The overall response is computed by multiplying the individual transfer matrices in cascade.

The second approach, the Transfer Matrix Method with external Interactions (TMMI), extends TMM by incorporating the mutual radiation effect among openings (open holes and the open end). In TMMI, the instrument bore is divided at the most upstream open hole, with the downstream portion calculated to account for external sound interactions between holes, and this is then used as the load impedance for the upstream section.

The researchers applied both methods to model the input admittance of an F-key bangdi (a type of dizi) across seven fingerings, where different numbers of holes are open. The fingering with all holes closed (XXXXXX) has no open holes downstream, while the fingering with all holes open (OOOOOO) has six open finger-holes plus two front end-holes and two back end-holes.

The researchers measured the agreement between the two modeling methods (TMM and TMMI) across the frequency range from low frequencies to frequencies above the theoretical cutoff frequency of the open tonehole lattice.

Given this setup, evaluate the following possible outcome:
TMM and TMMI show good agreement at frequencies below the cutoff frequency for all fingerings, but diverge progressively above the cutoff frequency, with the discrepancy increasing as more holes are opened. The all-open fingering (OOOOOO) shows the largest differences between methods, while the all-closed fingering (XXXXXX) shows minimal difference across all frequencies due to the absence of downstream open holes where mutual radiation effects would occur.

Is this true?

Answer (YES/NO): NO